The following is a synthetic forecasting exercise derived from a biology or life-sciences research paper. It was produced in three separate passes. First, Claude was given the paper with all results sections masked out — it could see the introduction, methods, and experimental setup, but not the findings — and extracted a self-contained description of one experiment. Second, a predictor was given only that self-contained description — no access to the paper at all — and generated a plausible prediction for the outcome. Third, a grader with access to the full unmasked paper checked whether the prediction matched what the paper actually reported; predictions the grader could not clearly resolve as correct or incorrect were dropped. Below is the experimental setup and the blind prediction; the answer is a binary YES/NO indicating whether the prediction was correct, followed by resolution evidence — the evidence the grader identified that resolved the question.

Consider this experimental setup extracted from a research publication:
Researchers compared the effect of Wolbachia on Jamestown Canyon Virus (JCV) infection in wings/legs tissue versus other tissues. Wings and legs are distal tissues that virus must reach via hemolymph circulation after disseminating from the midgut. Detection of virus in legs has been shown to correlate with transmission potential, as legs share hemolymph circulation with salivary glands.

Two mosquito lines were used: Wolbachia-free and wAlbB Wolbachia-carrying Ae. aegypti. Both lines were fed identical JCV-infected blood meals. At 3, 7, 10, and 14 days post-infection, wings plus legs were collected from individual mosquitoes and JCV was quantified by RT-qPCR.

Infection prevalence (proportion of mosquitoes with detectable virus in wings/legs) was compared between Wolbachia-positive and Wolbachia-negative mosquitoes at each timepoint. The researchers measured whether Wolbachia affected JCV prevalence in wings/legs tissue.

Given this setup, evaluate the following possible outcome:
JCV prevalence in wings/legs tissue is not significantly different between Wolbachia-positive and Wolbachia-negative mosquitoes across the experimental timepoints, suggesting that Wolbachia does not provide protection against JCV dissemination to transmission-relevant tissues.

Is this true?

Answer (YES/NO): YES